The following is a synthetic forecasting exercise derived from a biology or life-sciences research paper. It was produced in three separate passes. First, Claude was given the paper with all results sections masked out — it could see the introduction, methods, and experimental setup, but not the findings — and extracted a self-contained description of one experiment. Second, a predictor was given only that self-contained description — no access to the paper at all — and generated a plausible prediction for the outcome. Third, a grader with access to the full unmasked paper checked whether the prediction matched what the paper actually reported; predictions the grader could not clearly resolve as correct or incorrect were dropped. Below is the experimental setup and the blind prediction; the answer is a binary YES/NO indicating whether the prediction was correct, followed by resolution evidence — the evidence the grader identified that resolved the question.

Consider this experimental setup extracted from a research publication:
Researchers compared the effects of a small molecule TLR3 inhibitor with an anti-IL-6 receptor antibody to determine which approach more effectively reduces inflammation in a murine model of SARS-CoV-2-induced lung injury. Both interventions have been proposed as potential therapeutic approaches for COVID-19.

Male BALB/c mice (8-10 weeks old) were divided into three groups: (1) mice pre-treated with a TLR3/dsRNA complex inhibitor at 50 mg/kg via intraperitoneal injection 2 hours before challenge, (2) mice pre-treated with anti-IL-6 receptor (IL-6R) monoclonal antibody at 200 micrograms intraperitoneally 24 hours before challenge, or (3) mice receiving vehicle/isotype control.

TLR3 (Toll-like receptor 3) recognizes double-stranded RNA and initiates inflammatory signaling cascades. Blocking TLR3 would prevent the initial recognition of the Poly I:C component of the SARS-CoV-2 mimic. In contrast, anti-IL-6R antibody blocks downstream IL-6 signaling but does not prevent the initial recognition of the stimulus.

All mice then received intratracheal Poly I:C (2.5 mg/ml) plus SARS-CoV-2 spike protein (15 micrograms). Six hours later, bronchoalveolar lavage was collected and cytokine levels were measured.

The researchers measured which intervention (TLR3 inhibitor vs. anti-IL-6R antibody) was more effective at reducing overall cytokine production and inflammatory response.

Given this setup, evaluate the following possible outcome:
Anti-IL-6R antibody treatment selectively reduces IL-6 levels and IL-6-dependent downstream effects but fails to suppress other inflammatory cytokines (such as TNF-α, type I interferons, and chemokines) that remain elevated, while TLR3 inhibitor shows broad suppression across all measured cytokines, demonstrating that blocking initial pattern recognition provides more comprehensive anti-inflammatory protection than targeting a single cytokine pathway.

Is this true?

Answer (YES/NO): NO